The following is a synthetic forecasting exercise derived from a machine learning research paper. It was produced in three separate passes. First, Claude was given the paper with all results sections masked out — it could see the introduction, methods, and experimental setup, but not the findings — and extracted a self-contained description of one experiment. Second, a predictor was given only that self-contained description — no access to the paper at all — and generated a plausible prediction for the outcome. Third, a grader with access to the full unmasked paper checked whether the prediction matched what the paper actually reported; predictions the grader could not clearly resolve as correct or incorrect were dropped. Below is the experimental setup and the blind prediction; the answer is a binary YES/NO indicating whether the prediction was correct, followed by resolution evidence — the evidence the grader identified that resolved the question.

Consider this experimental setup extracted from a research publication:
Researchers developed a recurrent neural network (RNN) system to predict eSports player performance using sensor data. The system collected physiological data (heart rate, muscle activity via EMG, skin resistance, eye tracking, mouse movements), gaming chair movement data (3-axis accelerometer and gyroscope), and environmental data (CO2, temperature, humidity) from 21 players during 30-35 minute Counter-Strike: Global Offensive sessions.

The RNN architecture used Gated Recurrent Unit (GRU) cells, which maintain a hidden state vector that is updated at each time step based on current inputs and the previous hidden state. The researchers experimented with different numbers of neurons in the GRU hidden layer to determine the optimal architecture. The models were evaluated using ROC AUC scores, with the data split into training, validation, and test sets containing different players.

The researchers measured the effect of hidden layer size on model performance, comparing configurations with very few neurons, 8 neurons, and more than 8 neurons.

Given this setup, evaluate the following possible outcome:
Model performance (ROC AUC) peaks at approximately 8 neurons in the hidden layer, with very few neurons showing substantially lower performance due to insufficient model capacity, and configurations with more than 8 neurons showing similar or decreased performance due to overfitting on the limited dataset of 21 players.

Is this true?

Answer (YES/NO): YES